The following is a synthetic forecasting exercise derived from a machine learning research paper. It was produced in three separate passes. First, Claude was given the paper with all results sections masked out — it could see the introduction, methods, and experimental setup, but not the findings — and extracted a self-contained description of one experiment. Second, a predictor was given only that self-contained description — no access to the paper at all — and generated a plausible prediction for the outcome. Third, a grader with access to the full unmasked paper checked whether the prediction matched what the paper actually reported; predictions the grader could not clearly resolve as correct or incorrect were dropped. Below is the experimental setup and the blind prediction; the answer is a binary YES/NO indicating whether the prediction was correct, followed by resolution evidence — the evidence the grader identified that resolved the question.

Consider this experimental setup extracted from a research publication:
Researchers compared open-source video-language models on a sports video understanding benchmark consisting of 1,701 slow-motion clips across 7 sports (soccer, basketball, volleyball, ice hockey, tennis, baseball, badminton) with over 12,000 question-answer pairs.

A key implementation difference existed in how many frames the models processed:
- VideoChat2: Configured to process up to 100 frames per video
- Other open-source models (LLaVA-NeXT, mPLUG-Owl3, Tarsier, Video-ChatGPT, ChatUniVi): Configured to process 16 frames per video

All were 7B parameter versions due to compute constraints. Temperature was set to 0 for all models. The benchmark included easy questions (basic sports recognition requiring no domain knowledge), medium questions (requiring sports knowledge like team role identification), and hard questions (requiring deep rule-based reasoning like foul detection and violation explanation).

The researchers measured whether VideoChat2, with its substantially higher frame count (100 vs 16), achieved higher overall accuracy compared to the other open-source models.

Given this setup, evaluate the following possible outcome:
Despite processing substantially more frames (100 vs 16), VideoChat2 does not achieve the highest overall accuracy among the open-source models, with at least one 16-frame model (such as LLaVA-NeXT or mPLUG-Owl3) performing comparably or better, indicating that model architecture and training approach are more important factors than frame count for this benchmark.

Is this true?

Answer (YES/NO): YES